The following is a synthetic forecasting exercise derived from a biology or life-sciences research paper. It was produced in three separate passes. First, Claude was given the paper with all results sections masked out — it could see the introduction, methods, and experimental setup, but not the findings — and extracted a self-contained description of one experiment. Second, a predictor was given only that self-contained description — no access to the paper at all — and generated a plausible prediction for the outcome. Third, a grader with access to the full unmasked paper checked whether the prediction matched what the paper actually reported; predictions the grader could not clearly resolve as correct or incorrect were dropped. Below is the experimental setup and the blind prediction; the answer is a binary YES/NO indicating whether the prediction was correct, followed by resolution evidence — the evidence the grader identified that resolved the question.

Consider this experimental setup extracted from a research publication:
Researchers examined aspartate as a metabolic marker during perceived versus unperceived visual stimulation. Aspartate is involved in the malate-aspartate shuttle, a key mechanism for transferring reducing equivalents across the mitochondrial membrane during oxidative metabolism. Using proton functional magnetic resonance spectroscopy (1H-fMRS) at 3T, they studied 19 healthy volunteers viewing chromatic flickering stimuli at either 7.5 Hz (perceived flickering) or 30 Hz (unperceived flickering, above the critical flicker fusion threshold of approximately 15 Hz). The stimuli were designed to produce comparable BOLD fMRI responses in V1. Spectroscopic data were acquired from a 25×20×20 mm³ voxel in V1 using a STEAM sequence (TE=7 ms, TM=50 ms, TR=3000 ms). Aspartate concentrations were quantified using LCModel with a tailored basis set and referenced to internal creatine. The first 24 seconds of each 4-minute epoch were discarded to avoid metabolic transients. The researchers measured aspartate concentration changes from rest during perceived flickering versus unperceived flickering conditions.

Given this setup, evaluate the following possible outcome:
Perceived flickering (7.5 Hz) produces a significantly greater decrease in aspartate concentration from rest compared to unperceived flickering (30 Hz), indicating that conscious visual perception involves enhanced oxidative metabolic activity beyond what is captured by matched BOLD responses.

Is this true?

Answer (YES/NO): NO